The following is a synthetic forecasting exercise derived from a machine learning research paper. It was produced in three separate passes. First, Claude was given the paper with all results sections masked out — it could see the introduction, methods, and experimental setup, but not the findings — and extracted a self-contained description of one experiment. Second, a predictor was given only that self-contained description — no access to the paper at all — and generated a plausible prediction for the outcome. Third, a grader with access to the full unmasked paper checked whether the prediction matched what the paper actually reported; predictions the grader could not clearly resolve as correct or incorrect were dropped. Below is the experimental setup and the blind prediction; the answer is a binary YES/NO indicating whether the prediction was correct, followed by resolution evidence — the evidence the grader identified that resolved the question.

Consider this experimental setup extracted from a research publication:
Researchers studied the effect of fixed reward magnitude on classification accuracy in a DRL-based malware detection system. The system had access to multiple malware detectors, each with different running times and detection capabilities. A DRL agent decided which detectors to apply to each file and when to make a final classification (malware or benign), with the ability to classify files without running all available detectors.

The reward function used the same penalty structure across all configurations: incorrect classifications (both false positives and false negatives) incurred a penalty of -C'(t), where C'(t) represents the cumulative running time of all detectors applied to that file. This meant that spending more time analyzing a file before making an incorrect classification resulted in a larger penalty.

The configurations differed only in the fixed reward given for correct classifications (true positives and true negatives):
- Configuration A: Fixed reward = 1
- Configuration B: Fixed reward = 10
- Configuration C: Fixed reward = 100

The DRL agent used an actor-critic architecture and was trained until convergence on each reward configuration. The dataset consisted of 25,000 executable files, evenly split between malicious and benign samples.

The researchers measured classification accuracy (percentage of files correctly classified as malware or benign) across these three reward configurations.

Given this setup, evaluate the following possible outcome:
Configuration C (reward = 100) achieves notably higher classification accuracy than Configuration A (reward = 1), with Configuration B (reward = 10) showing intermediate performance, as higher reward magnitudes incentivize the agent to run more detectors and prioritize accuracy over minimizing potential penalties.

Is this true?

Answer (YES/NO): NO